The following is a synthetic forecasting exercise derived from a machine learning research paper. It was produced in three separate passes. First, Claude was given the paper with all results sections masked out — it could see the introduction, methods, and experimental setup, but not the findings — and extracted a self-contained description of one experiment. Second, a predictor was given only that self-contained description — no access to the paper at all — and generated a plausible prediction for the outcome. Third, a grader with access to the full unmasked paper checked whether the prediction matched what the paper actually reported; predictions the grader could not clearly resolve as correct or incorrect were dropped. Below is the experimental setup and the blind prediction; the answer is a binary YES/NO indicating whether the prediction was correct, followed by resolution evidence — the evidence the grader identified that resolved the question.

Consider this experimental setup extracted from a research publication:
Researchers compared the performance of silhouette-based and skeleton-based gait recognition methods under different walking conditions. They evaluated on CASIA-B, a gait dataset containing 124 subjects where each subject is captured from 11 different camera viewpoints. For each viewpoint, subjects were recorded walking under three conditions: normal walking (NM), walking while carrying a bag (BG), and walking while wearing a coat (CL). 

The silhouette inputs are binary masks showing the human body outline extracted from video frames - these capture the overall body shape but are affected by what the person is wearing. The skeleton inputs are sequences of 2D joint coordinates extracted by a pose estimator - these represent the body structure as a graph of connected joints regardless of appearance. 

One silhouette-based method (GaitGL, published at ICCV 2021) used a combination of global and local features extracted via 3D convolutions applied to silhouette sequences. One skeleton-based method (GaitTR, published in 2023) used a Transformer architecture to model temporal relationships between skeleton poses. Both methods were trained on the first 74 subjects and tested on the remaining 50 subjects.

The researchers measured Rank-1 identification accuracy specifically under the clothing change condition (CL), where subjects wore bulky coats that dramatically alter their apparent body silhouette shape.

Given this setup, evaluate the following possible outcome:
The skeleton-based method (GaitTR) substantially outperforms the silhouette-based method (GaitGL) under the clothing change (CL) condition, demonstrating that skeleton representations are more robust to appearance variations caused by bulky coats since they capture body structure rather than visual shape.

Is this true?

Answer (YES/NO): NO